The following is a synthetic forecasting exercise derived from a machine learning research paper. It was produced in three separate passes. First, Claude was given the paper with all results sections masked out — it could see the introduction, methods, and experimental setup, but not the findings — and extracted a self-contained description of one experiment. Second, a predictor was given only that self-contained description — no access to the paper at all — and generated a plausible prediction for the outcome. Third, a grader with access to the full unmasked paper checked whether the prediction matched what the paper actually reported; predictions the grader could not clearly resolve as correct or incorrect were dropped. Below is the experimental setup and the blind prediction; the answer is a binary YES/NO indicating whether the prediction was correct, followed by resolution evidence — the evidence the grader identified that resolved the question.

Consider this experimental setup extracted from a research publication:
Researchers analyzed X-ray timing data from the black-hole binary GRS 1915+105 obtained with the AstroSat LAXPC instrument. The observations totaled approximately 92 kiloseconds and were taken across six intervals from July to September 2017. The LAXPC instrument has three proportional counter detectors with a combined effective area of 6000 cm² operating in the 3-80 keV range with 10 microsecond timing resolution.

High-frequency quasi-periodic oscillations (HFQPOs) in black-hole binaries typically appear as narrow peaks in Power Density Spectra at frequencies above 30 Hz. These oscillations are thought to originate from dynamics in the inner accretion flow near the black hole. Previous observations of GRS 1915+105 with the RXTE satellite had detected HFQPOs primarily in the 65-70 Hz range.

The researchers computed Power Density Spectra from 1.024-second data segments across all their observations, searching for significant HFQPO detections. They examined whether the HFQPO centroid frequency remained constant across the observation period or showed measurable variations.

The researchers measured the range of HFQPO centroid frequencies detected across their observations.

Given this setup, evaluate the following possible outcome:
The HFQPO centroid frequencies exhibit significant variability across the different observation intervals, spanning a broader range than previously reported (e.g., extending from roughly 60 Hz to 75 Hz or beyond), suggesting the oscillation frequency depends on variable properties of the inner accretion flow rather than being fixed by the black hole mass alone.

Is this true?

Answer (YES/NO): NO